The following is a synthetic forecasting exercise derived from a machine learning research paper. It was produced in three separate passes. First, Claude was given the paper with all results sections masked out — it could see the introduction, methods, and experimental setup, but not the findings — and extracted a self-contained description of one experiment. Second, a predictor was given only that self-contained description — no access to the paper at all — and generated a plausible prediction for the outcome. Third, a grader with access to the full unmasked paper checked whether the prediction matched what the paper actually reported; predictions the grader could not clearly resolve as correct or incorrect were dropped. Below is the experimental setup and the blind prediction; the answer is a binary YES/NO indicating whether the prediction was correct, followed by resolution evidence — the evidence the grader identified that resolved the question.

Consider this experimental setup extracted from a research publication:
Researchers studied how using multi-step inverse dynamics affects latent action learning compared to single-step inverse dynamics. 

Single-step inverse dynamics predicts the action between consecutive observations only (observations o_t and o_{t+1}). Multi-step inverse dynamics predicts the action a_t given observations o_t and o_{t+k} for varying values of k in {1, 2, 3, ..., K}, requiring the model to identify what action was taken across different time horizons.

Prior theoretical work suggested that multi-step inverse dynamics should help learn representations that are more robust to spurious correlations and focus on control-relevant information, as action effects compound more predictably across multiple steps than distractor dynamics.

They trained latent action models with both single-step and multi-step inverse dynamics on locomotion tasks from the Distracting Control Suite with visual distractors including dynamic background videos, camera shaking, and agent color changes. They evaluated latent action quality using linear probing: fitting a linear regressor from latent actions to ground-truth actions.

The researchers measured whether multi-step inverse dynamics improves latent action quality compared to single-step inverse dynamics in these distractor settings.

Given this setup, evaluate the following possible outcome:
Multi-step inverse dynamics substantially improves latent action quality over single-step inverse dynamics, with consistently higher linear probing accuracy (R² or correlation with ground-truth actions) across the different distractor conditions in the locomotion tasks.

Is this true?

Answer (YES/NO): YES